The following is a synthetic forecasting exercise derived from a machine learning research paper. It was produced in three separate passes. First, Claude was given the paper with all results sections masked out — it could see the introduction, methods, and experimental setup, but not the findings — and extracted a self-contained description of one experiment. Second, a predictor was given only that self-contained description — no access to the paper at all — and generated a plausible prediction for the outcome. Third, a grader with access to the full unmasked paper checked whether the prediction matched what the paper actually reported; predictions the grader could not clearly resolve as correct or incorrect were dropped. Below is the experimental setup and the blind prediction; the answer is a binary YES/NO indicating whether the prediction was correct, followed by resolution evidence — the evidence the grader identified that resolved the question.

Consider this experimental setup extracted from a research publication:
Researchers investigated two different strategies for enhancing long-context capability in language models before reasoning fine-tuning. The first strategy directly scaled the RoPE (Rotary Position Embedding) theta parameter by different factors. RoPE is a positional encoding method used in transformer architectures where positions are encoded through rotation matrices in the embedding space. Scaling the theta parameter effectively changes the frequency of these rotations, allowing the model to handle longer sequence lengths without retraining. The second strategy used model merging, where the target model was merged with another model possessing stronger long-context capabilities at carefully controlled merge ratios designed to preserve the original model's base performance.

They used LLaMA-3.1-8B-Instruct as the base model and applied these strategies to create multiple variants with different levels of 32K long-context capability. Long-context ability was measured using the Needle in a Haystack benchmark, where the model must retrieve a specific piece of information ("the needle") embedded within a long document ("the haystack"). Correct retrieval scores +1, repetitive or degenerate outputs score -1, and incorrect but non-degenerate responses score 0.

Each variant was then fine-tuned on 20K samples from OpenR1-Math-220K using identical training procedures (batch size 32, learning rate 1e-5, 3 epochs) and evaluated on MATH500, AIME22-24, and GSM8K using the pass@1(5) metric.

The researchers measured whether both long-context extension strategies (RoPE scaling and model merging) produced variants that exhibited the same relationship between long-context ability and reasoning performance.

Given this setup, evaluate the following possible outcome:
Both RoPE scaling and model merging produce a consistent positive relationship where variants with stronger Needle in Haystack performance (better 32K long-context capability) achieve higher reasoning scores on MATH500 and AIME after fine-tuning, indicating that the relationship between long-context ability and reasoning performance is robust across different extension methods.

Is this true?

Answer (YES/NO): YES